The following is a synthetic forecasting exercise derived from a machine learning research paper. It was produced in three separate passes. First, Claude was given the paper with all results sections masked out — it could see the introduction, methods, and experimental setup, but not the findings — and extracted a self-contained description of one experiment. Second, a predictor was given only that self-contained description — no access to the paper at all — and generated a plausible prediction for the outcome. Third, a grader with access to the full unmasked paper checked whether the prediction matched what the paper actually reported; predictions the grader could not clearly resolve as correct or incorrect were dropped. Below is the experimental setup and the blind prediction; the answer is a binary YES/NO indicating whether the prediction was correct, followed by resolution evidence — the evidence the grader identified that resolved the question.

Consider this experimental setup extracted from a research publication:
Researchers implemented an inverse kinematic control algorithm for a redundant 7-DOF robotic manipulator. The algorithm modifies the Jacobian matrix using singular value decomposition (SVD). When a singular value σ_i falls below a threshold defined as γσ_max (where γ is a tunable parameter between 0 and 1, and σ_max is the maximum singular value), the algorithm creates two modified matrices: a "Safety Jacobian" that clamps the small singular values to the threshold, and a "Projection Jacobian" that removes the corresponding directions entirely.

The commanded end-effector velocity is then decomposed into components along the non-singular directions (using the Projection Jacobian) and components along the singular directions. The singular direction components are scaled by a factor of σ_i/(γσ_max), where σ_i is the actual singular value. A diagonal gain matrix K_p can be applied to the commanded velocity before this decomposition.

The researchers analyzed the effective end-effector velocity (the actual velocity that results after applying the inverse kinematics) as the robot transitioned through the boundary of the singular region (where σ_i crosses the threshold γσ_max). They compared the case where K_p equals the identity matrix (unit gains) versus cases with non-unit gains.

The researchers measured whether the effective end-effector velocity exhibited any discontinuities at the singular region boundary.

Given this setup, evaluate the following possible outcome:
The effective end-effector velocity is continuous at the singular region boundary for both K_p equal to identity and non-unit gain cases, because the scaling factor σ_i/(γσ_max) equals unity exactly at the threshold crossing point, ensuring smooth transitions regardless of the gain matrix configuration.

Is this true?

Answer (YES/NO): NO